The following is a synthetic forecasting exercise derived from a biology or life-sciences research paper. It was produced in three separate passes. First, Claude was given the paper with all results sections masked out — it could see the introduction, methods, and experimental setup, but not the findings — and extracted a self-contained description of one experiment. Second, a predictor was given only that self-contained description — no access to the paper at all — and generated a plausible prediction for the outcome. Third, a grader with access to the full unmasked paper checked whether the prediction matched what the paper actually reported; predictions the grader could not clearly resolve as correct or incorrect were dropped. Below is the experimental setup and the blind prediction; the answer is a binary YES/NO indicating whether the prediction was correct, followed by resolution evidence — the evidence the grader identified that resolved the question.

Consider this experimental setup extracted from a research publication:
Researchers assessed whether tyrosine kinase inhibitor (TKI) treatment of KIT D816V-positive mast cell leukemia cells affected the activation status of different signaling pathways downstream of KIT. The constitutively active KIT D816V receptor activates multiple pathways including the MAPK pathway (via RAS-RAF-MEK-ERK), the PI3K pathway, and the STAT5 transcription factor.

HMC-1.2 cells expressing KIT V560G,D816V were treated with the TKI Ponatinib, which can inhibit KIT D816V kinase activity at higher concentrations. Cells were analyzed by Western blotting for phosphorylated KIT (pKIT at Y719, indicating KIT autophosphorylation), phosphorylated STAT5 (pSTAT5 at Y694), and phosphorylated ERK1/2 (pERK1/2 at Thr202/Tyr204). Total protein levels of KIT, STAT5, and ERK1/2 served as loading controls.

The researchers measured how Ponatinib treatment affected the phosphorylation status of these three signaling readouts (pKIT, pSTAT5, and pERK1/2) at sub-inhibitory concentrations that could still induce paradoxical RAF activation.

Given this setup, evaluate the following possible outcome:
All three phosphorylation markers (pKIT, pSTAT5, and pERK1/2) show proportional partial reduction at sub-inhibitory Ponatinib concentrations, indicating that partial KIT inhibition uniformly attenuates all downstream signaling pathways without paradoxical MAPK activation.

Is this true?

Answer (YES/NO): NO